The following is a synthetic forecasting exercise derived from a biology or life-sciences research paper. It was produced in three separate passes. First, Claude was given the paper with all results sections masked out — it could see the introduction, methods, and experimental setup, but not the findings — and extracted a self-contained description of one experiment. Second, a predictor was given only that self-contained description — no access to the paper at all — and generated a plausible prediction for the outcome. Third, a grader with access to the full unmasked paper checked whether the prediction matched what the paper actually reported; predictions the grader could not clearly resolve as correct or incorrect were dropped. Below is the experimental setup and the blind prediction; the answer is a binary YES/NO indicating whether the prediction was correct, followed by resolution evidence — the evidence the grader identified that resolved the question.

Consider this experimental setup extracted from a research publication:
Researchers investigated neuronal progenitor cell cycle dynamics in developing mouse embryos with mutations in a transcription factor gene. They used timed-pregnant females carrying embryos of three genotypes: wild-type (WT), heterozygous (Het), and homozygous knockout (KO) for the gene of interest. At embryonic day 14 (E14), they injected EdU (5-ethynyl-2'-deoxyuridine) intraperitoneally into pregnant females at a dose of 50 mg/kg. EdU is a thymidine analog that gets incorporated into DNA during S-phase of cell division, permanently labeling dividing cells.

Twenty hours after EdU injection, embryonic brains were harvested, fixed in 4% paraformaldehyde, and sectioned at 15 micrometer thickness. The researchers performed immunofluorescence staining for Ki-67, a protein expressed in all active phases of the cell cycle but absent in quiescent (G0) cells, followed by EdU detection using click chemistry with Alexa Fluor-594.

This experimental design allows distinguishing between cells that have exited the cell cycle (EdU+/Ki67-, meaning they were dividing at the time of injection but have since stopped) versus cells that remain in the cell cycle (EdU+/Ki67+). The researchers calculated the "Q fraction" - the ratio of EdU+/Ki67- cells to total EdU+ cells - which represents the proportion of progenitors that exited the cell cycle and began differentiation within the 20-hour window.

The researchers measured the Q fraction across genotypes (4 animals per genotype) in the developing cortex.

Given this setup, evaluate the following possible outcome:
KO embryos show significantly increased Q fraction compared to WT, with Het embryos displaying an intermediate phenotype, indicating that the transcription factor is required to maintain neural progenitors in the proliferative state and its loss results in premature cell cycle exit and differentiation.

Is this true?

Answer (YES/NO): NO